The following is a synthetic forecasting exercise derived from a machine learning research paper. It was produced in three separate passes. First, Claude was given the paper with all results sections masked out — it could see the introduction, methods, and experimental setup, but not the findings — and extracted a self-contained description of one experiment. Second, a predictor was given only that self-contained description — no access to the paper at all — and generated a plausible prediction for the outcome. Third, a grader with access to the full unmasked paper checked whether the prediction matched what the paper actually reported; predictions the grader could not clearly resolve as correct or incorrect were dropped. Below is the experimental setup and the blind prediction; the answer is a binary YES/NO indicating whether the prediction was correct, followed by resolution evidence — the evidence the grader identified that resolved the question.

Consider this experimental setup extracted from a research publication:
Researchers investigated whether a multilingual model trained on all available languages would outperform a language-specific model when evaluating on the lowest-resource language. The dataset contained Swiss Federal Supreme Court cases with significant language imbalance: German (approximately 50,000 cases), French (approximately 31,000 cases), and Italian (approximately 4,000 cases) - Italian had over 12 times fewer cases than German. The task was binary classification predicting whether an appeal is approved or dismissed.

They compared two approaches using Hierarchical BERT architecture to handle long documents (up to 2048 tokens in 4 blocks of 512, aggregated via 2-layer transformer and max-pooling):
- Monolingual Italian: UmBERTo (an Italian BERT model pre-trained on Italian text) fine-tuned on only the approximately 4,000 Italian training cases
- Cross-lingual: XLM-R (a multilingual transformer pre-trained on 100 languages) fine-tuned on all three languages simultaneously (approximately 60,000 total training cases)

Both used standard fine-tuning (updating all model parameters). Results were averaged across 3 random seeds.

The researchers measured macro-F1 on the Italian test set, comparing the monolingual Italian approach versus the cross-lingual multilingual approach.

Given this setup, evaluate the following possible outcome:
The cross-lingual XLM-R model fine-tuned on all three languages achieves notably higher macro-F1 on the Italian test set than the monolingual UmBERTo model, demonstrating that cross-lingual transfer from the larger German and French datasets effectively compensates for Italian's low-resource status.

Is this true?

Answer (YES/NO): NO